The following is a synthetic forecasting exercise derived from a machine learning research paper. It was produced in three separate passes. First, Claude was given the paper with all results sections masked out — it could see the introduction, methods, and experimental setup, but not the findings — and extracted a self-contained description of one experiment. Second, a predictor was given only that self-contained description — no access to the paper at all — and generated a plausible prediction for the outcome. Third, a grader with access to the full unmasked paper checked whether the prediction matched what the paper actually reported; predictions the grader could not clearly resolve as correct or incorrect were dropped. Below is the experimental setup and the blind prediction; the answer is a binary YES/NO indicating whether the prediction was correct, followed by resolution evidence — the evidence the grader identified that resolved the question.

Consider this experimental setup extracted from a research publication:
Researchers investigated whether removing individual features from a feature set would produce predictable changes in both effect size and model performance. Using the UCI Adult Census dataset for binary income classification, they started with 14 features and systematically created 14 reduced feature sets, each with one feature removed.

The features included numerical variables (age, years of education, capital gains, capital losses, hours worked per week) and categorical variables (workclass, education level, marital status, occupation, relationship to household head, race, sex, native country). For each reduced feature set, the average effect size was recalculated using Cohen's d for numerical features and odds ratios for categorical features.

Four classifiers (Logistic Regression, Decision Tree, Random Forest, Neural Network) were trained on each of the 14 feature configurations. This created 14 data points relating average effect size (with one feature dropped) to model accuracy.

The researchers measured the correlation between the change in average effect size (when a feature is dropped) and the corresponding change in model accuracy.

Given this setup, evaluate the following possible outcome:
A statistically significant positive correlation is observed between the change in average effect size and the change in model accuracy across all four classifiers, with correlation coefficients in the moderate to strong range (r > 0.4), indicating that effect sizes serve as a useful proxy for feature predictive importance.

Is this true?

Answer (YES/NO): NO